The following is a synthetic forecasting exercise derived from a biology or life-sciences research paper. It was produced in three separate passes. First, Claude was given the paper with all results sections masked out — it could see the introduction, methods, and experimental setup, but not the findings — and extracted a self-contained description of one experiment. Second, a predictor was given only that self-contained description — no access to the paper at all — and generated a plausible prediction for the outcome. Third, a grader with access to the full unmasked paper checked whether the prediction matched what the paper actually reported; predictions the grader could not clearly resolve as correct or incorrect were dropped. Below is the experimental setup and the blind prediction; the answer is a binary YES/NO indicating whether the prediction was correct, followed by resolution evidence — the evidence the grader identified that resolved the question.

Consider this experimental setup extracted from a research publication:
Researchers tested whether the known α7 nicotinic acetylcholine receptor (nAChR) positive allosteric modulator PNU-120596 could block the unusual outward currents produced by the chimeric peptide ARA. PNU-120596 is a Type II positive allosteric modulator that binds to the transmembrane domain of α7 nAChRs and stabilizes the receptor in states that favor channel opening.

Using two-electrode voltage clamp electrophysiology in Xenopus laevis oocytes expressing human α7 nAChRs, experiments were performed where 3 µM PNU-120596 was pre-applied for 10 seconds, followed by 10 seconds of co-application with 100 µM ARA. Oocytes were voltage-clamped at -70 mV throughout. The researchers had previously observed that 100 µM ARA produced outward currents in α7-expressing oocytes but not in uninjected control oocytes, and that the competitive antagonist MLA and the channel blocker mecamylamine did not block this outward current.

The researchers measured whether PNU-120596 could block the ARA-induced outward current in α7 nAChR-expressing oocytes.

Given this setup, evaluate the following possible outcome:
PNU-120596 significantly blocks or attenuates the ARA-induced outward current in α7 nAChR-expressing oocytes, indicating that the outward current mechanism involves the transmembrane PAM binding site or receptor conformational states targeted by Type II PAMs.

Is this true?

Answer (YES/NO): NO